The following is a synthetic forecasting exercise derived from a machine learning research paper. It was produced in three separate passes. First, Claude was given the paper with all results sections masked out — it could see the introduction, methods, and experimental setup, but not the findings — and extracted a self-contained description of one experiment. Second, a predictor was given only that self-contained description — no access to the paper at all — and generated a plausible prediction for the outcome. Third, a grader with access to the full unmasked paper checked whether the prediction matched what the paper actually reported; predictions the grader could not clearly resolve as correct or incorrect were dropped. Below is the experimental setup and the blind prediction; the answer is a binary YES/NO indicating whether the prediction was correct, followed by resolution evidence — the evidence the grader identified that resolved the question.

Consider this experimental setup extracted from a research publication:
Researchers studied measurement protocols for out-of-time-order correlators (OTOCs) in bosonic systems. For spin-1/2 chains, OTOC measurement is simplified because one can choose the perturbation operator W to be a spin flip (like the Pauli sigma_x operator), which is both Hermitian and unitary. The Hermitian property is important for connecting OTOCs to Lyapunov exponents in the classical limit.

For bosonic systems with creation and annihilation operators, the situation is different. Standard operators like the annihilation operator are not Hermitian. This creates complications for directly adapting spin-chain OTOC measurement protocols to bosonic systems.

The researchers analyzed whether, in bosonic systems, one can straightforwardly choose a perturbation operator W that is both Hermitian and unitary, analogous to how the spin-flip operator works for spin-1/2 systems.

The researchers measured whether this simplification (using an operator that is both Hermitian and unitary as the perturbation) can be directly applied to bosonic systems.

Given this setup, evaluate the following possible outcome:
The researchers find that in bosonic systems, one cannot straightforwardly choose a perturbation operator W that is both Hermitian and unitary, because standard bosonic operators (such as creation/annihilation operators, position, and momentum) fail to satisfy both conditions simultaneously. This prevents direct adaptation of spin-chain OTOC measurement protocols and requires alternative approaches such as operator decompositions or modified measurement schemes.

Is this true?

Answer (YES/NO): YES